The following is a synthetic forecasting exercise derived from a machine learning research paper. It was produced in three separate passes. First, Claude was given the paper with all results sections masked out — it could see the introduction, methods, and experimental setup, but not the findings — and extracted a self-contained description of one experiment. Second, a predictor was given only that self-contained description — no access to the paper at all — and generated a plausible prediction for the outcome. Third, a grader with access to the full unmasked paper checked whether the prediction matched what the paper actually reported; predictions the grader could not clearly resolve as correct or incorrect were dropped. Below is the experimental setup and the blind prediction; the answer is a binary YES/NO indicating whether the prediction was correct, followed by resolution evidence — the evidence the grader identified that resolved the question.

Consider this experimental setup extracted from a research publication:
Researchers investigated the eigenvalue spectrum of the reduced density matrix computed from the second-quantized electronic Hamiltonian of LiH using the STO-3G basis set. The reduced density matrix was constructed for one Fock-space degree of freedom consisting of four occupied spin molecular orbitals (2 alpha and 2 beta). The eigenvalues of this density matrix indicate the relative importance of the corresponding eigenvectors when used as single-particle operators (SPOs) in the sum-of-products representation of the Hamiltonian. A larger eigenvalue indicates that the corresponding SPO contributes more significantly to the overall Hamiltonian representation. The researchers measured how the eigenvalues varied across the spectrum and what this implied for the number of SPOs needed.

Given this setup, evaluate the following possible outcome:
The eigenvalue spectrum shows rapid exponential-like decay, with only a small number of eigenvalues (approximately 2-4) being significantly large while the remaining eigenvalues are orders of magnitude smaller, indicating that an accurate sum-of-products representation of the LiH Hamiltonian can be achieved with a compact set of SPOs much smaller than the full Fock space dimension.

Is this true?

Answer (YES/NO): NO